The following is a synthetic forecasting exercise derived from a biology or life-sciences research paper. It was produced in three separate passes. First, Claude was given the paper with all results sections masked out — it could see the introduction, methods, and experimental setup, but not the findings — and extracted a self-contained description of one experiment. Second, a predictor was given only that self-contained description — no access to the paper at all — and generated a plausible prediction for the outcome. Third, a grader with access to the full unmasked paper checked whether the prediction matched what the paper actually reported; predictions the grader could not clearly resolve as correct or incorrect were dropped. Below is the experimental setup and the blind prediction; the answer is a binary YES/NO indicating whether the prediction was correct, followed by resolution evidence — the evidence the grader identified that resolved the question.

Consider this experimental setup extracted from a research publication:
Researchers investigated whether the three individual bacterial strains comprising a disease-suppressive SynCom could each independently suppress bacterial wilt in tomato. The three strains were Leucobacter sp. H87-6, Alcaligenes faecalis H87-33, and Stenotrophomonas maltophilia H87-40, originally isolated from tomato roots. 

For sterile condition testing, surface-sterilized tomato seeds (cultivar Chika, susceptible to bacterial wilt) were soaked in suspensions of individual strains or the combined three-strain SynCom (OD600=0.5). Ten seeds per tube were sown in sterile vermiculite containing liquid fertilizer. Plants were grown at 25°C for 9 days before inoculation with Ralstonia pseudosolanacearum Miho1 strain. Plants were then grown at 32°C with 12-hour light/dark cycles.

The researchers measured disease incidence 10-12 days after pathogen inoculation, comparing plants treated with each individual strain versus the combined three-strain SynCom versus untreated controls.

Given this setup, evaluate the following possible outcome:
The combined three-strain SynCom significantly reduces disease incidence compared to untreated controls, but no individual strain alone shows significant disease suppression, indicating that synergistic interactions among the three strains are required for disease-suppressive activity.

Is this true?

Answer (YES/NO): YES